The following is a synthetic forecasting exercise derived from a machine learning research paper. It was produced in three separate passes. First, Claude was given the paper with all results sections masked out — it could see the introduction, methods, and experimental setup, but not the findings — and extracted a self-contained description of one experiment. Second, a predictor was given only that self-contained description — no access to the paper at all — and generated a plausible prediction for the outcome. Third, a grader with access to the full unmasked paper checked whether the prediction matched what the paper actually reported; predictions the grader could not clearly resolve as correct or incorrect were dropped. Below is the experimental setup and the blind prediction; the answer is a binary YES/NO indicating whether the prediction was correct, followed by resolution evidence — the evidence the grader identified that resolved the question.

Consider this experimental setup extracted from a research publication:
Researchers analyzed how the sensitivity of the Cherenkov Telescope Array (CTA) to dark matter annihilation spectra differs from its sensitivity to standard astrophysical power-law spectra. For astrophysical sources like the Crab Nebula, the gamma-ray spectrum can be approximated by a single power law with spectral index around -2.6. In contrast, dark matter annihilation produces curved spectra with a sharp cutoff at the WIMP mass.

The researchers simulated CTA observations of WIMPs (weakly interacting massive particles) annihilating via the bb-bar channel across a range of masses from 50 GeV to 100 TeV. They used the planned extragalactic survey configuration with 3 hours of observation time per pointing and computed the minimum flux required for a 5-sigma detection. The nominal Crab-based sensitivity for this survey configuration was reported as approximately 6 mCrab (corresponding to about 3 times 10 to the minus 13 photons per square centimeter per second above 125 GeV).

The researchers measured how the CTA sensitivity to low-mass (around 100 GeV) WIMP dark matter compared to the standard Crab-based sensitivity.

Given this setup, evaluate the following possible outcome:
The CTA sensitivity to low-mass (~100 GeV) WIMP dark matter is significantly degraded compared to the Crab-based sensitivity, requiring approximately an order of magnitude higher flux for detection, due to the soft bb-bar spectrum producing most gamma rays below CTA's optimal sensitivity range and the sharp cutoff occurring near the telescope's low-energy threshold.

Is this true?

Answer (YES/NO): NO